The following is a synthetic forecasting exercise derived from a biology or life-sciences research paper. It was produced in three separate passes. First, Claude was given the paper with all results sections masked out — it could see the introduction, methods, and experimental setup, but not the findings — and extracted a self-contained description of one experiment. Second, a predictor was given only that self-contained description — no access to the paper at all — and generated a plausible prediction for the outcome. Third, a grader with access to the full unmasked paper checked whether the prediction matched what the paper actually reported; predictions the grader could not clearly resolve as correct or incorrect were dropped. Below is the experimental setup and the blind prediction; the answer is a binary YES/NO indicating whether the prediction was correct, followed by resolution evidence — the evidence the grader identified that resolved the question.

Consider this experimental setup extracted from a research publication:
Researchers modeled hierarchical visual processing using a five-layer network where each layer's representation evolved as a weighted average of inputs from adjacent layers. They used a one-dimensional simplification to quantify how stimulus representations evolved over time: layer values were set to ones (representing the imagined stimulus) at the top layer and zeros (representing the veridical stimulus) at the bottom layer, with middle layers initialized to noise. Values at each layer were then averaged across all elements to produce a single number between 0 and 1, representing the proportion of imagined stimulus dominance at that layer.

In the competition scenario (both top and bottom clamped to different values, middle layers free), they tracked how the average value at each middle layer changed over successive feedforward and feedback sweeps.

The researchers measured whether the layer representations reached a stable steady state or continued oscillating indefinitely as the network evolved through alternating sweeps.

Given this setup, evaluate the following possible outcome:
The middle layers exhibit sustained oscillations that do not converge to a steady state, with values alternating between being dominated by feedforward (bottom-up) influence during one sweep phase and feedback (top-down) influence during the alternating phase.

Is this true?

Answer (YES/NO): NO